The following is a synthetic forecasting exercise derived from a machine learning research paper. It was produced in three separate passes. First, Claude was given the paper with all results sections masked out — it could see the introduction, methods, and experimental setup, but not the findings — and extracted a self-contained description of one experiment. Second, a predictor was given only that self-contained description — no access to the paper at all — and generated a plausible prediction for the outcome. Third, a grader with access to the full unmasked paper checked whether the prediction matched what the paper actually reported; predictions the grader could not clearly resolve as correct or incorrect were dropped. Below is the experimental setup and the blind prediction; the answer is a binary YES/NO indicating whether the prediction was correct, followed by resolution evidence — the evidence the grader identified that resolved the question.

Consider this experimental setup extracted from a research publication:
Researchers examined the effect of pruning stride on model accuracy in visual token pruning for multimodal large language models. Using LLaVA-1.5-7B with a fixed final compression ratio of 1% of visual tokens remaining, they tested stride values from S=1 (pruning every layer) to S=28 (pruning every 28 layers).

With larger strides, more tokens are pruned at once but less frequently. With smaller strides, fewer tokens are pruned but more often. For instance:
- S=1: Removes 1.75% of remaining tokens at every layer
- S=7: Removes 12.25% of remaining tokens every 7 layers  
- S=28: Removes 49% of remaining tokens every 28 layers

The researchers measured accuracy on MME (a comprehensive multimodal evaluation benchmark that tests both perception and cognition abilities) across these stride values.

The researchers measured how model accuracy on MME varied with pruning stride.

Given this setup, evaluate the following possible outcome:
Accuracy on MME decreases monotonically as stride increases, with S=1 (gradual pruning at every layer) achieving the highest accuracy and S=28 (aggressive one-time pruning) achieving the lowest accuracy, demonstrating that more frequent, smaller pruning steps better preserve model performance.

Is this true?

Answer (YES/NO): NO